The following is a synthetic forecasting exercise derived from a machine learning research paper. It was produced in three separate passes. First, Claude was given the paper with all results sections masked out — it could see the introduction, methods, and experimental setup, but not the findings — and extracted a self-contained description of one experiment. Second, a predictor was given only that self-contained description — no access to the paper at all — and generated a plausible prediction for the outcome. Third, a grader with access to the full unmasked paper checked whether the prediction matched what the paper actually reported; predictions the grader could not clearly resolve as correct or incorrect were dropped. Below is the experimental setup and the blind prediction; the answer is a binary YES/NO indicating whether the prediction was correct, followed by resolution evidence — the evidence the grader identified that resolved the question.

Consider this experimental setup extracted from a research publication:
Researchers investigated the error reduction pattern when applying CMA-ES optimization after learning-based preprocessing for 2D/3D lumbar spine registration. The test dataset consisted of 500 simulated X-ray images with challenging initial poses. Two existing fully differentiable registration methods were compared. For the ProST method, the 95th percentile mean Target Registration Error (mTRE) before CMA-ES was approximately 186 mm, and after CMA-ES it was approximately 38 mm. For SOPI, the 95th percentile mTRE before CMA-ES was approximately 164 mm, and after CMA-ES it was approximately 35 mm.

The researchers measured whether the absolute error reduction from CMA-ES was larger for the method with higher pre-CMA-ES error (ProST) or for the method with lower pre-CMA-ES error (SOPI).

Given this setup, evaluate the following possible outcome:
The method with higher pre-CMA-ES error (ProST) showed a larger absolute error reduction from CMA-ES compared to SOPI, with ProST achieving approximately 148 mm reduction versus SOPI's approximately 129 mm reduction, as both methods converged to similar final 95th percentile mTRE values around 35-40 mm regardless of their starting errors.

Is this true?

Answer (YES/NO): YES